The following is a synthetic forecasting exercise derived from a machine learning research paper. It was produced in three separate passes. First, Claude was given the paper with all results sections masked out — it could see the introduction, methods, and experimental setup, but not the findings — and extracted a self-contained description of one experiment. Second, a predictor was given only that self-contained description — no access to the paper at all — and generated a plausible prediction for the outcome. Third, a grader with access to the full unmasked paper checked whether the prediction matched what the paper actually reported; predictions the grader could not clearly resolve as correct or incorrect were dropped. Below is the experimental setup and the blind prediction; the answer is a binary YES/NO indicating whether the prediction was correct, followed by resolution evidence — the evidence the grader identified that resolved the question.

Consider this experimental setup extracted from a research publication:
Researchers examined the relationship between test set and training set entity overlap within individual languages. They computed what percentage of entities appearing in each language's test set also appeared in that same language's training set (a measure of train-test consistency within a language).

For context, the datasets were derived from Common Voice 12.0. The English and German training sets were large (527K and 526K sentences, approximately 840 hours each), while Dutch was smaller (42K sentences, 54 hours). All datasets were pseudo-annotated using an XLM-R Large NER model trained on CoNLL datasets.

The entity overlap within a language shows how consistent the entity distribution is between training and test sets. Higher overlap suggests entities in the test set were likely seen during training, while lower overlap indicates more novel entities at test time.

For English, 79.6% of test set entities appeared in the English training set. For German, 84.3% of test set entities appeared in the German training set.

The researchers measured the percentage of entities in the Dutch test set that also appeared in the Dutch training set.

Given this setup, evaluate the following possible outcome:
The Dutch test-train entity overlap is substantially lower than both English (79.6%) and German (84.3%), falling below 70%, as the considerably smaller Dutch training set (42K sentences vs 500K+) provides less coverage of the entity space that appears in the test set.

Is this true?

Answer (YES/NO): YES